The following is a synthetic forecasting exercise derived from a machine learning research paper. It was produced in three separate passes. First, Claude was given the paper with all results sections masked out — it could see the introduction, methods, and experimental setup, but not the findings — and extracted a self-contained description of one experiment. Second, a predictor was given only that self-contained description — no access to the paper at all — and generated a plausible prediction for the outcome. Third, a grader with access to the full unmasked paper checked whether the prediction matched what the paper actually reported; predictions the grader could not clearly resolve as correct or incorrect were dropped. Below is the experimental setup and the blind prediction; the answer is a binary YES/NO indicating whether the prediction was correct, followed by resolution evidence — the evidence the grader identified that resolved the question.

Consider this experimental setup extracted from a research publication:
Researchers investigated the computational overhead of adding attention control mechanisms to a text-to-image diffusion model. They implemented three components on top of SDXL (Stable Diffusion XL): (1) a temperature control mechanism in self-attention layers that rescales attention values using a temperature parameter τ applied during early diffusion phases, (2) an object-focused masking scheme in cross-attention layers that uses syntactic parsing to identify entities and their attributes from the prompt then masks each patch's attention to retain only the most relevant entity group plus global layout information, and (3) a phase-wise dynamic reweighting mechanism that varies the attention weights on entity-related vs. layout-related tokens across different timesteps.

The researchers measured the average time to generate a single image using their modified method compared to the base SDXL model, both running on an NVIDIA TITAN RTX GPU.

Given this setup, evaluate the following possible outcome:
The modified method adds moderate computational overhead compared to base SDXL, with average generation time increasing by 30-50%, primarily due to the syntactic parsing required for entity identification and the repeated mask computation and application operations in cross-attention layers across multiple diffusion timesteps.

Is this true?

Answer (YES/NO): NO